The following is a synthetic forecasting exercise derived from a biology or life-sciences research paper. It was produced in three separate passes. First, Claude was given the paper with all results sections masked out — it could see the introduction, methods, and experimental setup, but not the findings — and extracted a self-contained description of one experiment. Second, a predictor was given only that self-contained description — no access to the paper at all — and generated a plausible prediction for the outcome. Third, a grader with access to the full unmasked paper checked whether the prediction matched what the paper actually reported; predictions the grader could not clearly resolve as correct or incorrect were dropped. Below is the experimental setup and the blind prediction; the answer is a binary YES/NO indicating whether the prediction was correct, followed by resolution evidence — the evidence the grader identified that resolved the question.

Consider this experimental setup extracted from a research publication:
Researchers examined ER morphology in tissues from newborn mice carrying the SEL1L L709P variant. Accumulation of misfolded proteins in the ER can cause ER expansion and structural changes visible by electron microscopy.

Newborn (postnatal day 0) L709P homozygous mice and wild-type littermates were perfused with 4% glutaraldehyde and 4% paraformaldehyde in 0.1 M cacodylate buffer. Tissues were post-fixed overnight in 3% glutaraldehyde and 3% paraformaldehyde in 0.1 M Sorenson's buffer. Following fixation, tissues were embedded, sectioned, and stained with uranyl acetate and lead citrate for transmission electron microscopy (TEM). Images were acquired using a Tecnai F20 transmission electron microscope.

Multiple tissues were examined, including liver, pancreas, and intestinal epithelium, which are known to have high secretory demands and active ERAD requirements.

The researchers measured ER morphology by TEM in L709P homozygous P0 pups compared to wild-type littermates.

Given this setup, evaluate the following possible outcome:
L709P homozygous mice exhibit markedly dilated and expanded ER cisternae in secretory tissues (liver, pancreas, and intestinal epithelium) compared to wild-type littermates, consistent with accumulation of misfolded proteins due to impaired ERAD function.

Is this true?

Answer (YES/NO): NO